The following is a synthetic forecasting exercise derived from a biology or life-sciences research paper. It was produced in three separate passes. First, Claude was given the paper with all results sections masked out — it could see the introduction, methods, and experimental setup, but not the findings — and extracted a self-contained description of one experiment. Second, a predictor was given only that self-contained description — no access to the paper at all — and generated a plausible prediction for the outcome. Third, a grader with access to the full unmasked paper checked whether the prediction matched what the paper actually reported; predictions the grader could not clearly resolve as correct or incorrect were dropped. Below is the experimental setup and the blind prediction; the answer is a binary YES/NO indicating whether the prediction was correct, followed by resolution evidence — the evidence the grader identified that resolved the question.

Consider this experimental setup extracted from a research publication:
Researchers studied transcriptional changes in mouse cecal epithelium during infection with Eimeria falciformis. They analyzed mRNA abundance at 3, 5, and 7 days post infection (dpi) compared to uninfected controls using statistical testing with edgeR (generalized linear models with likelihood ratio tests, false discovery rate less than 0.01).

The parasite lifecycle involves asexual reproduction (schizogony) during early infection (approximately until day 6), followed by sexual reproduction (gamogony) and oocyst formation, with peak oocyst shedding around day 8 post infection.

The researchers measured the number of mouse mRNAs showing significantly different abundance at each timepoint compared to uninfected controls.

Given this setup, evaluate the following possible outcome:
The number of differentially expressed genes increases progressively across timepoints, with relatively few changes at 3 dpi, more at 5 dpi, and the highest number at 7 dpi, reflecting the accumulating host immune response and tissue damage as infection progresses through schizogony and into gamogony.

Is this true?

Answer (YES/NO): YES